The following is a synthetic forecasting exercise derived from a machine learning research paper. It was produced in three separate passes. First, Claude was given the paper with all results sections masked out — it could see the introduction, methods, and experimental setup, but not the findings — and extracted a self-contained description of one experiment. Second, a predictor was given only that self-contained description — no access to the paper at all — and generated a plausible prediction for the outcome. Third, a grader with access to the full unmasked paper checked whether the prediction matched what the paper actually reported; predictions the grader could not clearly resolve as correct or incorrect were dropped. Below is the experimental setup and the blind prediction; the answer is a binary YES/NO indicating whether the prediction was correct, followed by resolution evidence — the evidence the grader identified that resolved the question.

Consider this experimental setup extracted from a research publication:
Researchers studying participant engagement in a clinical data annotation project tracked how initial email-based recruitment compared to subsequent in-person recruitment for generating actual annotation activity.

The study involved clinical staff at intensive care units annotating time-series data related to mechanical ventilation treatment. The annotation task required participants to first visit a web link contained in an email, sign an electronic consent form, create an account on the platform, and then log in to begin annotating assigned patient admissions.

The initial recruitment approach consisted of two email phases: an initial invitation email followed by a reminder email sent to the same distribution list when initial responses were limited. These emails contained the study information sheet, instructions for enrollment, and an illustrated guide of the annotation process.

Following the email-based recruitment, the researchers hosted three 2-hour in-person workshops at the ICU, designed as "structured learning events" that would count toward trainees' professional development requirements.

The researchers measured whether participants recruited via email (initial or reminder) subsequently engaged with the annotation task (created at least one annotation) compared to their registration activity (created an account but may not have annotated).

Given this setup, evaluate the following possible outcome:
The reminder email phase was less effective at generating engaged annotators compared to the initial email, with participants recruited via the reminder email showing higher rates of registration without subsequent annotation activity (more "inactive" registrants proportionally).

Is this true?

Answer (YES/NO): NO